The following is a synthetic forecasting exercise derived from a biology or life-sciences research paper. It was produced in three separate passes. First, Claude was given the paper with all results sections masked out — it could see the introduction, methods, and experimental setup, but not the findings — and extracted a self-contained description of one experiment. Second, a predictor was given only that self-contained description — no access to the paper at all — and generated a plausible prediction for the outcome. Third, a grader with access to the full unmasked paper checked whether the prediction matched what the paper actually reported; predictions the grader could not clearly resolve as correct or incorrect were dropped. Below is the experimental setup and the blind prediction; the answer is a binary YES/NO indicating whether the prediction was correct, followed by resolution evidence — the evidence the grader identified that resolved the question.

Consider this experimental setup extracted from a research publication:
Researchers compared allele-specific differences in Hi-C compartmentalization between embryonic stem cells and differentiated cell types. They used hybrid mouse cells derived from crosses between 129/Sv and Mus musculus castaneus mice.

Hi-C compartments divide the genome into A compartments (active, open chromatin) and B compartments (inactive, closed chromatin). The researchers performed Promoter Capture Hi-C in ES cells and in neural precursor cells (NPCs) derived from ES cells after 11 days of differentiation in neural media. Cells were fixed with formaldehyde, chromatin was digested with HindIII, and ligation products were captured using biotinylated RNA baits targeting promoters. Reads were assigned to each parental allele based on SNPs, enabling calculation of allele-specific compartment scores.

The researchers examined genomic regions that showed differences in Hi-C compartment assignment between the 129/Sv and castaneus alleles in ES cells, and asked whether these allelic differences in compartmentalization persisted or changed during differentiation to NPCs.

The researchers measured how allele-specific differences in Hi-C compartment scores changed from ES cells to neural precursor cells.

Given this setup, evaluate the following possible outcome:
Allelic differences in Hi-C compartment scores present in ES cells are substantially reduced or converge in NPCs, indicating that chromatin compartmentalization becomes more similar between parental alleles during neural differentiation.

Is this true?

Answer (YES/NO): YES